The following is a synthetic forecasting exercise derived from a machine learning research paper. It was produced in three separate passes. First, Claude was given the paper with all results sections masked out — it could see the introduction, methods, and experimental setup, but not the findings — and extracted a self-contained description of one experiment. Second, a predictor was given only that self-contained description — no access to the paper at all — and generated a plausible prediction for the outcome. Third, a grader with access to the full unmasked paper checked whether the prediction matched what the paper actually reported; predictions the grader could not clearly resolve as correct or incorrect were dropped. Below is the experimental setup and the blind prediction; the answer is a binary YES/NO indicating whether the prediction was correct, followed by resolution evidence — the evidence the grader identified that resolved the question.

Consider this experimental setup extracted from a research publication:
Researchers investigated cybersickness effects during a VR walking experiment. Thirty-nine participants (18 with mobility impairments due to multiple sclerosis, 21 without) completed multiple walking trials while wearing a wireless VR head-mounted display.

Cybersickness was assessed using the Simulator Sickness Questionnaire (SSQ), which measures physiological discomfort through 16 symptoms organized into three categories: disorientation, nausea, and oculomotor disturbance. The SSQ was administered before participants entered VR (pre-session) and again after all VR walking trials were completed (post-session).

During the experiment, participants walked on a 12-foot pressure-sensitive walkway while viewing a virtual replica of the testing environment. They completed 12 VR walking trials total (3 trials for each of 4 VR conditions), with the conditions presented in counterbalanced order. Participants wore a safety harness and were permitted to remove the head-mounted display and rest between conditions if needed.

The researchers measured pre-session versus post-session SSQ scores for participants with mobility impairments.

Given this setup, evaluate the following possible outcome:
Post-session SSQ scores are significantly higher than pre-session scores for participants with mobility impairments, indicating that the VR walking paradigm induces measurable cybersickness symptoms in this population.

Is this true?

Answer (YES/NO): NO